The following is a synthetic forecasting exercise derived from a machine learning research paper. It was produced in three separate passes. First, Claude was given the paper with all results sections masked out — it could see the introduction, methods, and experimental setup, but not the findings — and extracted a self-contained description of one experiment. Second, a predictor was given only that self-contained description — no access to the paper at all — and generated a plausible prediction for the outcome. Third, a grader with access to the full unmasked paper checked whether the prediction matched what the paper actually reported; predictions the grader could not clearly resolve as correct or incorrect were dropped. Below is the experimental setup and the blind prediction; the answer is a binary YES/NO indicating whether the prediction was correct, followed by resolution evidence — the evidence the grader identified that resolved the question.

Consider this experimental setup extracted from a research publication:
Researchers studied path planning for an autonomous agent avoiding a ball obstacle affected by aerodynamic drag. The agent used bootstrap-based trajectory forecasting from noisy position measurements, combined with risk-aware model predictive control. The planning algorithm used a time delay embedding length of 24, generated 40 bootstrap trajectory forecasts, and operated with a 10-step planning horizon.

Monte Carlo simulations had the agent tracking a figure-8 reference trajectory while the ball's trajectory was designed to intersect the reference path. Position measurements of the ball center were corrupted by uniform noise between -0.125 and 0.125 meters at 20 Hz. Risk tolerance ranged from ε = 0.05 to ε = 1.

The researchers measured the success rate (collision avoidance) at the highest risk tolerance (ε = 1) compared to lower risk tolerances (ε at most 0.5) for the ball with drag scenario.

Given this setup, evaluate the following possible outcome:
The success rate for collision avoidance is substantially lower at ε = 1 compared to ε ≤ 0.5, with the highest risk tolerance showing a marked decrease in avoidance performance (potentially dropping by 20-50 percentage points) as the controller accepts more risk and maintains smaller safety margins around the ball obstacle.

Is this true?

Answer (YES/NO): YES